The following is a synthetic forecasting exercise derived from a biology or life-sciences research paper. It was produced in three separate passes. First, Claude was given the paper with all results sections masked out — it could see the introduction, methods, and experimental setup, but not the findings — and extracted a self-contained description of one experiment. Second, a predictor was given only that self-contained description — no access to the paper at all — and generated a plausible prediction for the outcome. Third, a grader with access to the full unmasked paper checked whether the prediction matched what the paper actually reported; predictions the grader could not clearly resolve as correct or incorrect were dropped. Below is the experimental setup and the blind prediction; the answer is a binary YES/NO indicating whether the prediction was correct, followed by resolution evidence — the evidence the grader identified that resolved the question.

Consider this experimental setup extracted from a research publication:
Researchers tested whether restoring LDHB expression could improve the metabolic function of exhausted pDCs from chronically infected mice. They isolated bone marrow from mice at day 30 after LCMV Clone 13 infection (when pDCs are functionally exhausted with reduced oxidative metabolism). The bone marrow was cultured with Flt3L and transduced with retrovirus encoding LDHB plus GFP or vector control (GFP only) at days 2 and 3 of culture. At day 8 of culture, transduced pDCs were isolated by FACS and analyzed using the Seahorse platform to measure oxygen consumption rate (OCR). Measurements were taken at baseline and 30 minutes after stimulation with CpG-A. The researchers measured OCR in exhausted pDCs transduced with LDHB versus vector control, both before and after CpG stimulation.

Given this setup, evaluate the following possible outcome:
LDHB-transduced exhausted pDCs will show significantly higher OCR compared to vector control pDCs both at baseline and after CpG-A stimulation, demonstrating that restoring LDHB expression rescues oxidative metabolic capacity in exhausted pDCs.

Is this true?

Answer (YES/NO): YES